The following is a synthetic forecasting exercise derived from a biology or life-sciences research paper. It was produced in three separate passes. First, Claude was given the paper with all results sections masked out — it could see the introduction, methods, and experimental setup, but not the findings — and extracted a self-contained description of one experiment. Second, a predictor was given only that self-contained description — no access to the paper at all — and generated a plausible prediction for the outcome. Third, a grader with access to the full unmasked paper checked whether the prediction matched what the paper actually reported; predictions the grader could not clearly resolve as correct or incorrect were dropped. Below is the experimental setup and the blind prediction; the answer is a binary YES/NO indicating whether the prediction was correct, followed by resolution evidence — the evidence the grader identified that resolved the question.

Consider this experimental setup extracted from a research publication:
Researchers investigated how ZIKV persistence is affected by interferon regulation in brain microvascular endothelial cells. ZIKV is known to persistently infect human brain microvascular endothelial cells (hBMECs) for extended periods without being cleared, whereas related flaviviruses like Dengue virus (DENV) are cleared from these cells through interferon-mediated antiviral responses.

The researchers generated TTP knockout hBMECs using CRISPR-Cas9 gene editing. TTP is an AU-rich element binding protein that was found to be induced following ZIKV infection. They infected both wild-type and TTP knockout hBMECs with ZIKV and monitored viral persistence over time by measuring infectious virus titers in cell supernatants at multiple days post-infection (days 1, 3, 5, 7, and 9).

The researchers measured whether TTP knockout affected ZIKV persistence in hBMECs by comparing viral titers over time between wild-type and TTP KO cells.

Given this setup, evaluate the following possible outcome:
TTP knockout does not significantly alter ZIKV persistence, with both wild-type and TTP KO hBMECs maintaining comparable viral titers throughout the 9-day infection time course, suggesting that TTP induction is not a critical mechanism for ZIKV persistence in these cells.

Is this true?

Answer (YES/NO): NO